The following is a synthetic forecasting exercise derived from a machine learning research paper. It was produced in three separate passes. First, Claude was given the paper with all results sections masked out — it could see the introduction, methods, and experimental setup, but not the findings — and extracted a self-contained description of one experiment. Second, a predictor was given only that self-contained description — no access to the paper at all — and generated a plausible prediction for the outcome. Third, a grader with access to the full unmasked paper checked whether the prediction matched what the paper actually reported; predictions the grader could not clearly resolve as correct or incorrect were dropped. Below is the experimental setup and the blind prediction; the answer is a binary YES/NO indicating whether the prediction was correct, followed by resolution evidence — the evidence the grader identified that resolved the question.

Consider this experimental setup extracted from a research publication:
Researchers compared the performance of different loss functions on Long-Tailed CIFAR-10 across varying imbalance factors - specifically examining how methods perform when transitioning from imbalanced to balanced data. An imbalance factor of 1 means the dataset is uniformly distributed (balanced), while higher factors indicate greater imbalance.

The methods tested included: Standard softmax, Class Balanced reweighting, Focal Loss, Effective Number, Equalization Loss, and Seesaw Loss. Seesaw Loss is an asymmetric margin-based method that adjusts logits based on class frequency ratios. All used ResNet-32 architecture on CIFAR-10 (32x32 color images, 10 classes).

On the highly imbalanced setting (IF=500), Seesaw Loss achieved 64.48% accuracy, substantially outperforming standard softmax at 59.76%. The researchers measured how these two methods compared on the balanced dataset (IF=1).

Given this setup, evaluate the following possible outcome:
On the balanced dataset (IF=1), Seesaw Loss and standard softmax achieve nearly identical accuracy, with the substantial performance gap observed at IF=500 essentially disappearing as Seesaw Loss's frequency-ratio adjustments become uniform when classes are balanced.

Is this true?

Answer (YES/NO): YES